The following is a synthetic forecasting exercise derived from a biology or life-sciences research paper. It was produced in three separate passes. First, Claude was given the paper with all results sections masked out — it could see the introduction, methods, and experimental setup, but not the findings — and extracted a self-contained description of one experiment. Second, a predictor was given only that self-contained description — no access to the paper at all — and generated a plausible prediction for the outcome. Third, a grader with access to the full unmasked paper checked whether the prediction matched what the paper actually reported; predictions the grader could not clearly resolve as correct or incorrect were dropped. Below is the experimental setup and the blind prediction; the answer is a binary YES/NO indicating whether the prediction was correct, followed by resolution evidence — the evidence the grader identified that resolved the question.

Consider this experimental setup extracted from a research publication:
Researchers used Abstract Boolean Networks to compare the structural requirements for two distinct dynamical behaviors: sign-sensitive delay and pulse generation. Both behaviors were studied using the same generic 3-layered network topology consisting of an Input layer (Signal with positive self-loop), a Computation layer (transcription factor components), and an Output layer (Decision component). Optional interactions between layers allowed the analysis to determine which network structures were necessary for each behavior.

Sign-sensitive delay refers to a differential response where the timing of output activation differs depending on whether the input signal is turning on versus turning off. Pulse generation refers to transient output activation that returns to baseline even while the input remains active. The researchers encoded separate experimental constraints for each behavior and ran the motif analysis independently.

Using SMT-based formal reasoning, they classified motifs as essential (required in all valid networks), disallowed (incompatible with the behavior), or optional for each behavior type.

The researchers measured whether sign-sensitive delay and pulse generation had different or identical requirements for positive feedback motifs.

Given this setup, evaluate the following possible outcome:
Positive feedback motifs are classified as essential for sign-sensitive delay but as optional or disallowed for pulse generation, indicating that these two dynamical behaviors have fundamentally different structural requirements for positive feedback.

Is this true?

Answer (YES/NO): NO